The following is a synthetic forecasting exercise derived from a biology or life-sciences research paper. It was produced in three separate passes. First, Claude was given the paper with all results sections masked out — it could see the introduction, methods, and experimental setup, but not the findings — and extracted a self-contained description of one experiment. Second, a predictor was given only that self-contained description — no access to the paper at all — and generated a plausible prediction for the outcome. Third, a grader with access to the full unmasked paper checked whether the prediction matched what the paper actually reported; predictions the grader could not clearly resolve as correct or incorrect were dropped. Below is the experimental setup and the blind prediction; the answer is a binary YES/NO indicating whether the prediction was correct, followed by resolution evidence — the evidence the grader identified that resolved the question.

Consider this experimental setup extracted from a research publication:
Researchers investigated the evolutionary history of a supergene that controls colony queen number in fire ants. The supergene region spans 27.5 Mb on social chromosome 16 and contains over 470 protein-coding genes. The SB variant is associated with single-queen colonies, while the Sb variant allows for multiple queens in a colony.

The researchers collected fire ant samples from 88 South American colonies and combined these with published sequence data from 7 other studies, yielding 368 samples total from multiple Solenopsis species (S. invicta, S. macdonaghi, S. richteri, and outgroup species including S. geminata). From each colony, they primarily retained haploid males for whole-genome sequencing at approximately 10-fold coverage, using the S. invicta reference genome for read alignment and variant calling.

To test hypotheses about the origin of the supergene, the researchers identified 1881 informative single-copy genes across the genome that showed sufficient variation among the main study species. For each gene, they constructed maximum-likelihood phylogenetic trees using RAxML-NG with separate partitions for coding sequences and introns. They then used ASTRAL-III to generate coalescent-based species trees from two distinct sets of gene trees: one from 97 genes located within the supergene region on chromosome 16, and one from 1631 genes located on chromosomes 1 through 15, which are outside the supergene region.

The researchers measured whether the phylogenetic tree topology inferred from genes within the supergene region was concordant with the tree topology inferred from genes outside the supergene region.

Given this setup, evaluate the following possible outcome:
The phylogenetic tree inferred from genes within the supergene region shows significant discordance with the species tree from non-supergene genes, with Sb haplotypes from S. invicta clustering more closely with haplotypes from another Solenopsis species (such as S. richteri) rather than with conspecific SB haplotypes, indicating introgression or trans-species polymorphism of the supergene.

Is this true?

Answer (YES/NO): YES